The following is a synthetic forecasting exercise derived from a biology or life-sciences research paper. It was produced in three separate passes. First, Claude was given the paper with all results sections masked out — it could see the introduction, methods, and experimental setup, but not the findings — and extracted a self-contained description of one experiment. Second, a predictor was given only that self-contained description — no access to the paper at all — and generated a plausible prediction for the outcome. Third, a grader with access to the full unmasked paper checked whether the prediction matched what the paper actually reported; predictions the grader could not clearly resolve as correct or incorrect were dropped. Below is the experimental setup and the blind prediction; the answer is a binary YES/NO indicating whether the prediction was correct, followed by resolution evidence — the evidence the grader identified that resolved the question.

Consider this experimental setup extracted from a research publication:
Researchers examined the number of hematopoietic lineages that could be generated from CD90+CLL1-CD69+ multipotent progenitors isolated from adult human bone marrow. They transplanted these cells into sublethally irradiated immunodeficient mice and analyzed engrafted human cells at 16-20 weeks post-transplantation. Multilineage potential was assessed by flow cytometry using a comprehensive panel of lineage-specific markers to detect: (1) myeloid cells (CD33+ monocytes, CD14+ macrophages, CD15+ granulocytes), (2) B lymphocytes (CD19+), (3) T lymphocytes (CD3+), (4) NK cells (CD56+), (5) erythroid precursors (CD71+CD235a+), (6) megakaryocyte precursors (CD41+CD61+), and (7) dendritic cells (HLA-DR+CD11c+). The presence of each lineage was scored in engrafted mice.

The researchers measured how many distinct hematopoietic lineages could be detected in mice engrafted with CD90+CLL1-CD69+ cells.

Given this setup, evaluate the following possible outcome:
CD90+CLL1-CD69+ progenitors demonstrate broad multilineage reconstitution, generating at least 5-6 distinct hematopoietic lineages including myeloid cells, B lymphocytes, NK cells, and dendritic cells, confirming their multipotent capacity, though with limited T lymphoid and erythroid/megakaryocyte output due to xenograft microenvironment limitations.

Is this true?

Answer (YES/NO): NO